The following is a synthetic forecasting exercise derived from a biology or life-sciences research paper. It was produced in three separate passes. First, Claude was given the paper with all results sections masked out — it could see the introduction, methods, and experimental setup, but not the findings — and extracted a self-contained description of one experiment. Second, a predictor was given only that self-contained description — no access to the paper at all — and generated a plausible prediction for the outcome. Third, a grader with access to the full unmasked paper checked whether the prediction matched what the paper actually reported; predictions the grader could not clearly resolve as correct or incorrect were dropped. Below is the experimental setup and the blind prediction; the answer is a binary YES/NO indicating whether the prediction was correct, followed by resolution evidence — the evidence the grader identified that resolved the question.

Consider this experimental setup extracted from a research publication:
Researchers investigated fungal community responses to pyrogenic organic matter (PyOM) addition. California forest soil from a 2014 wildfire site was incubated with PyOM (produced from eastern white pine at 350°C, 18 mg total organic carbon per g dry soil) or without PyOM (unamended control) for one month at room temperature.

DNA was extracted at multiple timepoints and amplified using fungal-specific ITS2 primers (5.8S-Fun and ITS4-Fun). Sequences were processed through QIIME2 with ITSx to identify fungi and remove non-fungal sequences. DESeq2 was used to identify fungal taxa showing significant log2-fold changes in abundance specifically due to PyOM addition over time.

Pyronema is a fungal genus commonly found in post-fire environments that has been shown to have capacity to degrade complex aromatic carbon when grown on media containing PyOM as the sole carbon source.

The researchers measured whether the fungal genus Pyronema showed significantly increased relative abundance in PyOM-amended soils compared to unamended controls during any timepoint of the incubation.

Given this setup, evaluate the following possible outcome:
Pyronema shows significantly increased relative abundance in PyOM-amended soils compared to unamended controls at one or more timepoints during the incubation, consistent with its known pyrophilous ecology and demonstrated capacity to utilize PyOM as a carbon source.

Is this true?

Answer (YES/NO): NO